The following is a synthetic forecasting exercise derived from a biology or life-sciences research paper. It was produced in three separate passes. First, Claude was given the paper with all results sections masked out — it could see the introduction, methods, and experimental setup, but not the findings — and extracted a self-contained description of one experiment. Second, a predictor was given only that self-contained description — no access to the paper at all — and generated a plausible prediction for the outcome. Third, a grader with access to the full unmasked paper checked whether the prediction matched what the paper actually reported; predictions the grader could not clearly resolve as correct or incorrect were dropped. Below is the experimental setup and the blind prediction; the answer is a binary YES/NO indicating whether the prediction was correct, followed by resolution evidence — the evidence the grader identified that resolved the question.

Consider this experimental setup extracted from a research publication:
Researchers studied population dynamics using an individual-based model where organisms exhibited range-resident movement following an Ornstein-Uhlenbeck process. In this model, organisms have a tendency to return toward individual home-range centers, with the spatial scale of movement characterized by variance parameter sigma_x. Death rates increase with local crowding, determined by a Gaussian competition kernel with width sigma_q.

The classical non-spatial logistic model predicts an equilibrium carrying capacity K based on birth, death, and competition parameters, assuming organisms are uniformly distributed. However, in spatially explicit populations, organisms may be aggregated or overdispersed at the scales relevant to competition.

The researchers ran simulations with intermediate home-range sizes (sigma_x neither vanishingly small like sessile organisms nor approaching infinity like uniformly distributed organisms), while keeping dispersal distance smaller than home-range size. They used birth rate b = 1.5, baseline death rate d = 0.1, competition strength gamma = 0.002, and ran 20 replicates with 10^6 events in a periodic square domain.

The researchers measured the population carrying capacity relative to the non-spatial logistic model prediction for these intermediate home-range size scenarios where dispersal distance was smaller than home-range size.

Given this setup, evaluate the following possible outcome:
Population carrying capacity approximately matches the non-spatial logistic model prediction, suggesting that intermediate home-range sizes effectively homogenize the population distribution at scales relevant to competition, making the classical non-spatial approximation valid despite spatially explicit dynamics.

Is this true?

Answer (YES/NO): NO